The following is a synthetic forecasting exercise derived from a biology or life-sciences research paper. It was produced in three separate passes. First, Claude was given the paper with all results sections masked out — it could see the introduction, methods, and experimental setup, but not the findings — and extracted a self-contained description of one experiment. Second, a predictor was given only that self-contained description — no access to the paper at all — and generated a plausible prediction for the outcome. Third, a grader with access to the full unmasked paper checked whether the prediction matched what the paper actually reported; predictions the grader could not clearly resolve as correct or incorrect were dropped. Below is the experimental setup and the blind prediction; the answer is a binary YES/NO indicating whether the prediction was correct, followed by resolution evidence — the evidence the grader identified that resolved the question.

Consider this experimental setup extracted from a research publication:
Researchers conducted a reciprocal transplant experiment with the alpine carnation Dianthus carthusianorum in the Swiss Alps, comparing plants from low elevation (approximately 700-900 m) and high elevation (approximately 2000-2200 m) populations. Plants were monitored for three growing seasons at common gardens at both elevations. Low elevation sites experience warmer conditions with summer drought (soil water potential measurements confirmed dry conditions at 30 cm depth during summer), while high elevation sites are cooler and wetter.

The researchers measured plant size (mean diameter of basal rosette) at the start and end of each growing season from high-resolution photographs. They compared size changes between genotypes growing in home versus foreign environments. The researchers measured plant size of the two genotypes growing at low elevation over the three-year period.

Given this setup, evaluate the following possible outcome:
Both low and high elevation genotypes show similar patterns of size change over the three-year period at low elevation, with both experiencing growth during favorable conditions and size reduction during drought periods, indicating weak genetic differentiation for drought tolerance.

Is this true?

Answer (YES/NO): NO